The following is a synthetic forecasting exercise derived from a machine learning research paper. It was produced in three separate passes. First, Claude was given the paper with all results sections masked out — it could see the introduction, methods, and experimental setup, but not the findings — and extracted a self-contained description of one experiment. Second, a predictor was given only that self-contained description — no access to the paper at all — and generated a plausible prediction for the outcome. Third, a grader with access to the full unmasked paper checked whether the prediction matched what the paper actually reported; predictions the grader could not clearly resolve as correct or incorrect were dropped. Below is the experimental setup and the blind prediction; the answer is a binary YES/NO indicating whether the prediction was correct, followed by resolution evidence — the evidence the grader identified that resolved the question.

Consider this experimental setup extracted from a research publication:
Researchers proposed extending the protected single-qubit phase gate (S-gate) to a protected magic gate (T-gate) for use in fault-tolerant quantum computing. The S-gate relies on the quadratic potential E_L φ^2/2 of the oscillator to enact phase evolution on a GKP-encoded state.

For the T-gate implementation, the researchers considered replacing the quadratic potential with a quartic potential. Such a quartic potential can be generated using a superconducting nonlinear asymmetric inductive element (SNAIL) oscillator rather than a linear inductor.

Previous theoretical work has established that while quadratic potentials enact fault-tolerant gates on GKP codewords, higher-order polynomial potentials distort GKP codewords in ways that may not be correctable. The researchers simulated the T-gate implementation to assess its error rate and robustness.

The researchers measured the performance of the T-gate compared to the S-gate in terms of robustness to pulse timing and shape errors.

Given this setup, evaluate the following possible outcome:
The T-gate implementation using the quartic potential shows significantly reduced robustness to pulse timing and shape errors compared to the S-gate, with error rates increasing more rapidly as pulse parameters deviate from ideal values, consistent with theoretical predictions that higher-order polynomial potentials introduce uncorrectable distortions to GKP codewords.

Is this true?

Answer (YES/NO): YES